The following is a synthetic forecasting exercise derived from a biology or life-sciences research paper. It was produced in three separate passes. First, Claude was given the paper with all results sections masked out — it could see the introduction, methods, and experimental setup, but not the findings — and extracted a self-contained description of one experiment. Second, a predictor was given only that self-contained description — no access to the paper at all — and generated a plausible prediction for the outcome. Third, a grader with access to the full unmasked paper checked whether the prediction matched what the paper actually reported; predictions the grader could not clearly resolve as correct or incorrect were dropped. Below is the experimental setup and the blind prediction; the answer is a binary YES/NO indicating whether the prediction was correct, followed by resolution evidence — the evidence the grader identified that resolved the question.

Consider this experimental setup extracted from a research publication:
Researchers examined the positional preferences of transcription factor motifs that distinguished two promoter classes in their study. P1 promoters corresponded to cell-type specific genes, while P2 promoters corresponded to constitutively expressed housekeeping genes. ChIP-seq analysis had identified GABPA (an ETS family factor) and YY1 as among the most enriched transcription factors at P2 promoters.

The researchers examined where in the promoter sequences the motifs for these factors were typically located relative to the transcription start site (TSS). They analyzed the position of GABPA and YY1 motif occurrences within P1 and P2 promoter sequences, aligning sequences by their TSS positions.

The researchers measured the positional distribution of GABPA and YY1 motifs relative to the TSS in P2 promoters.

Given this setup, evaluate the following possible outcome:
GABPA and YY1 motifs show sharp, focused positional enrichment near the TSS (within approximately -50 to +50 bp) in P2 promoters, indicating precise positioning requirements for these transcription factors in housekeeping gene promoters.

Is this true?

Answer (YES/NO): YES